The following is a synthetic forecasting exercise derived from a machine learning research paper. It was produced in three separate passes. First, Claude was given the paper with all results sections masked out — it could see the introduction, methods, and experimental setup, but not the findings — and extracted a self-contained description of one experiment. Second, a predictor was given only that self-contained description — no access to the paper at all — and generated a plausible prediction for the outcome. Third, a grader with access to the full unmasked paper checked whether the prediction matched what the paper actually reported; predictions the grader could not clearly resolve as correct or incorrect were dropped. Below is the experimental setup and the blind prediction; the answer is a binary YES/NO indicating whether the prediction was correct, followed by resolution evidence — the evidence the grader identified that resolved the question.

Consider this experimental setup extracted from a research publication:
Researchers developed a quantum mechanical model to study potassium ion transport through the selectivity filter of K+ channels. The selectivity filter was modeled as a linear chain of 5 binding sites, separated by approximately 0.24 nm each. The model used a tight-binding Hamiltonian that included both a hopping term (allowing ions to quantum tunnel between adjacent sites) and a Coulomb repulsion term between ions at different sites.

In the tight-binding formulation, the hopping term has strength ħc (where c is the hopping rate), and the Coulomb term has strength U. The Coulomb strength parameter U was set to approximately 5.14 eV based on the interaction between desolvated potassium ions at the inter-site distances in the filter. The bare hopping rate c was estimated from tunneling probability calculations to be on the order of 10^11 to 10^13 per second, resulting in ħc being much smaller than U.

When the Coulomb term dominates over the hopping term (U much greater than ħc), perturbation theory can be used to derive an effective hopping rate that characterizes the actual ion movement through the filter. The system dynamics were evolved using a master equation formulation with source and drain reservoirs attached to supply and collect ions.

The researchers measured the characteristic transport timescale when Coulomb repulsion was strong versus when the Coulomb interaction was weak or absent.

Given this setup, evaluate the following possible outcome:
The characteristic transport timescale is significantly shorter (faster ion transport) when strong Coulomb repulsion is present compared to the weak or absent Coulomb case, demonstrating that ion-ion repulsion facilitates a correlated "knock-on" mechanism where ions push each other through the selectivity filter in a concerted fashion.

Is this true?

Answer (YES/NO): NO